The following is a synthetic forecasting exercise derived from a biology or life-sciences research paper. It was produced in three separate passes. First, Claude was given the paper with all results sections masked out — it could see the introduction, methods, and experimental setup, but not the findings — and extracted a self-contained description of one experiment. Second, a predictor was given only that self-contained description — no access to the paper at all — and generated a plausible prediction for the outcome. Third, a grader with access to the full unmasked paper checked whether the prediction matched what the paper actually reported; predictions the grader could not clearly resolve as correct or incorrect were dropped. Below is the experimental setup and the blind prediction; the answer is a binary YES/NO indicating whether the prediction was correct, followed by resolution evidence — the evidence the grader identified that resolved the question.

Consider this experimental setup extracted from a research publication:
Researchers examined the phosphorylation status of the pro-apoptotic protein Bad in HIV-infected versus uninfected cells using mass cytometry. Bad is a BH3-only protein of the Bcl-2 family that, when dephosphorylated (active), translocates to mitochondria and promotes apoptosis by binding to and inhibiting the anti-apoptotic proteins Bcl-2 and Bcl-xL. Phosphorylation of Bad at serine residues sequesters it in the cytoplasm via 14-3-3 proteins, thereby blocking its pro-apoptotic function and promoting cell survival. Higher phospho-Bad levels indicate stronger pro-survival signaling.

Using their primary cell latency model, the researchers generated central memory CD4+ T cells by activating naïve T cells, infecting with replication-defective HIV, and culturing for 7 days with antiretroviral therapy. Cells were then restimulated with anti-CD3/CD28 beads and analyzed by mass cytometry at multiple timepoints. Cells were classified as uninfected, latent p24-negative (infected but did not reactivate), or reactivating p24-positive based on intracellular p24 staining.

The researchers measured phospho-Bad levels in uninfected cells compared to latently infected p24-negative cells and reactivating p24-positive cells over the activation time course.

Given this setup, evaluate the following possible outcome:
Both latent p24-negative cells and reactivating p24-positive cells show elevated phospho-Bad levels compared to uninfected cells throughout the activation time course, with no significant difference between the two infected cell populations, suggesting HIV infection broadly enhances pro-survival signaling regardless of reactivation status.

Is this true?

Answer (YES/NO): NO